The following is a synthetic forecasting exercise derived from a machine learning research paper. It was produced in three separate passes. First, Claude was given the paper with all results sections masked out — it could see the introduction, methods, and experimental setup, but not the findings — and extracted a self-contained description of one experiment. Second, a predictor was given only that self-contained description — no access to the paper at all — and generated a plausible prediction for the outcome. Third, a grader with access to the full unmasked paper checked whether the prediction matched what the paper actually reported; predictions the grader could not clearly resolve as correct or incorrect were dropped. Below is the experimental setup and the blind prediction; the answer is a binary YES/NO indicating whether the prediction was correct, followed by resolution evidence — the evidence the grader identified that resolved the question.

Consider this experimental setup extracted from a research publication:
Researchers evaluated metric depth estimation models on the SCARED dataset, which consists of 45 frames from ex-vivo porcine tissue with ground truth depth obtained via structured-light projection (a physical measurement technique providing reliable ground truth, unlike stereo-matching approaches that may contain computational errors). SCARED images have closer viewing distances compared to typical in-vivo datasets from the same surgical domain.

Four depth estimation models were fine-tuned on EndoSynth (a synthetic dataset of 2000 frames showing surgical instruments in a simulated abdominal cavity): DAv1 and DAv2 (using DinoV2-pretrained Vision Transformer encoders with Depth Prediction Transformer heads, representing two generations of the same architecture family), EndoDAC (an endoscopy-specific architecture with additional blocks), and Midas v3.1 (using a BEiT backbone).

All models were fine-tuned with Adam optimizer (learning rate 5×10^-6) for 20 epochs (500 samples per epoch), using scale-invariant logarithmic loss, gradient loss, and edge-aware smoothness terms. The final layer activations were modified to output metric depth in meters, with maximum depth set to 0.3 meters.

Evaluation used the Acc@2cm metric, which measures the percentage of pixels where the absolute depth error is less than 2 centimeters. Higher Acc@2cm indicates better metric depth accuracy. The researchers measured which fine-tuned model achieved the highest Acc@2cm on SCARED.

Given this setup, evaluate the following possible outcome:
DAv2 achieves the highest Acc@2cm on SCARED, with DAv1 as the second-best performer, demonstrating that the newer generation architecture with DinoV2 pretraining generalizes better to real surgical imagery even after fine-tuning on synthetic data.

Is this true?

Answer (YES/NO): NO